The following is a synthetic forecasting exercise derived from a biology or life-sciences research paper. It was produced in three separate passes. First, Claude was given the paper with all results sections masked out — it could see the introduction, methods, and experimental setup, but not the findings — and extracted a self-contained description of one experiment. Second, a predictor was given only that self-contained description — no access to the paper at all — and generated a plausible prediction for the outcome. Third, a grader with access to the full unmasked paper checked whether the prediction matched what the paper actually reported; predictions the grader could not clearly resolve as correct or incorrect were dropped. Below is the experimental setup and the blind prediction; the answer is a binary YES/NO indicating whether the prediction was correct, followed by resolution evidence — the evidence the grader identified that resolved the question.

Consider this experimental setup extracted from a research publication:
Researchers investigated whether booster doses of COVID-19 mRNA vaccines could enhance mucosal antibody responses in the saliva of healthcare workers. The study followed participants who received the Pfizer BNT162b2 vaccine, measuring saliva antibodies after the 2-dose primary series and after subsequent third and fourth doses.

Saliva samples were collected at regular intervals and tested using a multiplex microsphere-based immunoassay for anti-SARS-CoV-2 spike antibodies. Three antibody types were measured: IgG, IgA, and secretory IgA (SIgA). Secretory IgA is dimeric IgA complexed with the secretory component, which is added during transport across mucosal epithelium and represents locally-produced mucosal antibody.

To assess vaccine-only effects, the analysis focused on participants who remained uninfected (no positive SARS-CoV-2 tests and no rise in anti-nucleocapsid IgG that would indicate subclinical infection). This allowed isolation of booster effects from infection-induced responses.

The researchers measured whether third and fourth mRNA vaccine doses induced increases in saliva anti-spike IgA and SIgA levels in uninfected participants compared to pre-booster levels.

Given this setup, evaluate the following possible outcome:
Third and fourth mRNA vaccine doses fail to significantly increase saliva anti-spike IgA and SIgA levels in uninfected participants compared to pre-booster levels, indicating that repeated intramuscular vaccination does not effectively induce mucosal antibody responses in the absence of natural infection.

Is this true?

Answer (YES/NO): YES